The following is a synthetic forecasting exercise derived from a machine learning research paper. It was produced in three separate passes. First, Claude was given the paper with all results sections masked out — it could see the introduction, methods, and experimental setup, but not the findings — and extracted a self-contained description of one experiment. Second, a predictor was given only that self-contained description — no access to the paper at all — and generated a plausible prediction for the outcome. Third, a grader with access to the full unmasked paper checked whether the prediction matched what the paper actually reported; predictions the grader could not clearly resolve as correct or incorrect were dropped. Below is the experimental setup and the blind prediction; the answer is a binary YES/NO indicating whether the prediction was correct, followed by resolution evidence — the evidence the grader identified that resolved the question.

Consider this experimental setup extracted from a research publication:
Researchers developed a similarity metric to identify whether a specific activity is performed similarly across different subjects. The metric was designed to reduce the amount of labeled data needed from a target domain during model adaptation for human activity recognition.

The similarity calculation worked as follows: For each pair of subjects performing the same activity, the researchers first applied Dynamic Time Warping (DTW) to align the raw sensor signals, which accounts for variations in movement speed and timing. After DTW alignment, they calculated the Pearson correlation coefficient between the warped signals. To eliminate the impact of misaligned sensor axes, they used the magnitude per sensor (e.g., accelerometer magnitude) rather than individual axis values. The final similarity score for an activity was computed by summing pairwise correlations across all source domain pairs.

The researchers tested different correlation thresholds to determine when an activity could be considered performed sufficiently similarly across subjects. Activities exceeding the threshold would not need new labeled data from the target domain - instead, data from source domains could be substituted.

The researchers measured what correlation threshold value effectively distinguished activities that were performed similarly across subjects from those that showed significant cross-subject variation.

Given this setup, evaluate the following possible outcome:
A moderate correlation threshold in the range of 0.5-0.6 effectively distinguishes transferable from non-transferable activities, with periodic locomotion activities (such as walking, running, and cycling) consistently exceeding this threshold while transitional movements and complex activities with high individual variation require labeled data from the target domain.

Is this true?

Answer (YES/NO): NO